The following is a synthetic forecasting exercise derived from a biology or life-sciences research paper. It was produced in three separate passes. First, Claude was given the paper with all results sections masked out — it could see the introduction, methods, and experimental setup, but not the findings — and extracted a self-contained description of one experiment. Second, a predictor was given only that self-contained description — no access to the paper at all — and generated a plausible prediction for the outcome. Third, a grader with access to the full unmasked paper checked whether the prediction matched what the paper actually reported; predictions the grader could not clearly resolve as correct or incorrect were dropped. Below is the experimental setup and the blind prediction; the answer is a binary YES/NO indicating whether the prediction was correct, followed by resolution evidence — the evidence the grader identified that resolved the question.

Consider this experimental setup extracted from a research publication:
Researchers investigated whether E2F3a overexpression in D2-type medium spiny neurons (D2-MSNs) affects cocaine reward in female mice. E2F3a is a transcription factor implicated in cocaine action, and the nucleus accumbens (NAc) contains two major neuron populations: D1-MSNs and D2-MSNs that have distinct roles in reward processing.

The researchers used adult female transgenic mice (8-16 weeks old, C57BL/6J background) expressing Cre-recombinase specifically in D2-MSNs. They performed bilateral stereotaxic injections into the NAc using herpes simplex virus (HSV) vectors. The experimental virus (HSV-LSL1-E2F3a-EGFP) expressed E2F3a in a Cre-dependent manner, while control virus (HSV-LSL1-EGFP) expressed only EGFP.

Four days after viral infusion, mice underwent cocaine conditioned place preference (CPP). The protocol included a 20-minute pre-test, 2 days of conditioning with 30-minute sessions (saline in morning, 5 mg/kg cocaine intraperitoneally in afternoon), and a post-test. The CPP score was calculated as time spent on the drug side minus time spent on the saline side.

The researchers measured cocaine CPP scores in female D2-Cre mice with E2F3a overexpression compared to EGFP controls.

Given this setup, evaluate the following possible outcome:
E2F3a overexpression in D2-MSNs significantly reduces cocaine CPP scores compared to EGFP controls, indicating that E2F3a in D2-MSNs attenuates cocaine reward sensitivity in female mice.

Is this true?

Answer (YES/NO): NO